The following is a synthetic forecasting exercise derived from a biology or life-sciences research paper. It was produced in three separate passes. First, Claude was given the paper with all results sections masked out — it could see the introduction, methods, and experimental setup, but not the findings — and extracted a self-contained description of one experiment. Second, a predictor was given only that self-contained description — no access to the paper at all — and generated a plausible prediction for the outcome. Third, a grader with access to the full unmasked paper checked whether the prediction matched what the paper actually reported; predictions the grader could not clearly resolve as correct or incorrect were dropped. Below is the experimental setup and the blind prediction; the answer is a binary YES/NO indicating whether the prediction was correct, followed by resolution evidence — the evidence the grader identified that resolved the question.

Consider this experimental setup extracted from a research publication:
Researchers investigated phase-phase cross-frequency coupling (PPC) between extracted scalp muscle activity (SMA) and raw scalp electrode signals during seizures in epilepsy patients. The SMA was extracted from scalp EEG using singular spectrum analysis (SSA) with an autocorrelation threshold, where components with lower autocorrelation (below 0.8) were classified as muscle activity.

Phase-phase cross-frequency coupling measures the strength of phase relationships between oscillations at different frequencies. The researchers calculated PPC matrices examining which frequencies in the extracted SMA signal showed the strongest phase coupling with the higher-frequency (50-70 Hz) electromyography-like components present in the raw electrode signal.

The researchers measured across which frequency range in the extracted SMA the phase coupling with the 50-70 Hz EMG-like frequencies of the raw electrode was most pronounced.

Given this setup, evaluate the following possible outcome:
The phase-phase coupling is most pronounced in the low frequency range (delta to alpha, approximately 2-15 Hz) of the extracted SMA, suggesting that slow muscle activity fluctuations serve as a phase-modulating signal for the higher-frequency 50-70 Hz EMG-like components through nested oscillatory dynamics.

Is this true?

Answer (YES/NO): YES